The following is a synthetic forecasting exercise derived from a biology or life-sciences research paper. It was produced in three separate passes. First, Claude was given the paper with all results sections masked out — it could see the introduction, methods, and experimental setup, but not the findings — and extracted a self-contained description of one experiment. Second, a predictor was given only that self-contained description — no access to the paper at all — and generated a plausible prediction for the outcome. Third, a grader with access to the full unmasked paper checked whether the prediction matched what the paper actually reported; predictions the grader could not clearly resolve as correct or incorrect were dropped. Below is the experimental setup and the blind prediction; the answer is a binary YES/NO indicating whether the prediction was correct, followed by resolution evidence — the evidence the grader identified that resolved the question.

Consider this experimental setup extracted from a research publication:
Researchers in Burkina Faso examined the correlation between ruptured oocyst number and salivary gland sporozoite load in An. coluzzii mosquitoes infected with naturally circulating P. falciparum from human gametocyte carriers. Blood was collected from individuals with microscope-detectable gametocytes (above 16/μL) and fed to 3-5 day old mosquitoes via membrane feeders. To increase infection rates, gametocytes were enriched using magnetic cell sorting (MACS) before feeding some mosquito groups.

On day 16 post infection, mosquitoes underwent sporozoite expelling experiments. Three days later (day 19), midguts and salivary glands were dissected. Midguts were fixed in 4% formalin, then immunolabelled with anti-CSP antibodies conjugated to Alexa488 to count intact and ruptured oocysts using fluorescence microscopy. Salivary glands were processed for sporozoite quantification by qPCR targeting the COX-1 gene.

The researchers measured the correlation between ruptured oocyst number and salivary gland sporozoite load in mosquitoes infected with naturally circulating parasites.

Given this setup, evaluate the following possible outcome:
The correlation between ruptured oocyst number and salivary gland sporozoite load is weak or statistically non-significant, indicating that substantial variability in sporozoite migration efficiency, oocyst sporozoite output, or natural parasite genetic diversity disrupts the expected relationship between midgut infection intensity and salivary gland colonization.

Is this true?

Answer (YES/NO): NO